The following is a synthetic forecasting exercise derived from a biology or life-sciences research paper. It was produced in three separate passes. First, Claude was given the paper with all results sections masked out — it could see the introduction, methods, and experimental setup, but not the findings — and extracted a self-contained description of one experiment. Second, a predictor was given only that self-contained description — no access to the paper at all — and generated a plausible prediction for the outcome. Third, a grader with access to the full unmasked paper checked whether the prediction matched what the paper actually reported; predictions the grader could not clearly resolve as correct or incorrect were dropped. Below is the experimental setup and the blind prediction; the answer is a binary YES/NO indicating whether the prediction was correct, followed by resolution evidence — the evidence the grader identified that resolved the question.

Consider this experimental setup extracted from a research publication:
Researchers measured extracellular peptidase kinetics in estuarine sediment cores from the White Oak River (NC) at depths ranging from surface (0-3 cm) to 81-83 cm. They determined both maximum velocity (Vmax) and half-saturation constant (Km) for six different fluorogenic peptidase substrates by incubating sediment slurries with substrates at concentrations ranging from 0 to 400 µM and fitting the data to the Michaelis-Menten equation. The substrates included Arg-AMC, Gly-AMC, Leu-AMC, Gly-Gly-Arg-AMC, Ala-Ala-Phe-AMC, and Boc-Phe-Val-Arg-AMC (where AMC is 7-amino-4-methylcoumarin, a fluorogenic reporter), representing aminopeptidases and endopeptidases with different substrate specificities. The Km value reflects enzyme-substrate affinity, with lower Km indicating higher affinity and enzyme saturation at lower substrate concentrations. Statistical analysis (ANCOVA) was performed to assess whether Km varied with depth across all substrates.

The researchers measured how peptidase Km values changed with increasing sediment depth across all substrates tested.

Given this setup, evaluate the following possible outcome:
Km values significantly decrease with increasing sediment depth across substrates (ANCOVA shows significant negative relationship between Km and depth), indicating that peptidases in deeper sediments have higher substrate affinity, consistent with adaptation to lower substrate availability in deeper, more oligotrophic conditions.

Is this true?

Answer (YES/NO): YES